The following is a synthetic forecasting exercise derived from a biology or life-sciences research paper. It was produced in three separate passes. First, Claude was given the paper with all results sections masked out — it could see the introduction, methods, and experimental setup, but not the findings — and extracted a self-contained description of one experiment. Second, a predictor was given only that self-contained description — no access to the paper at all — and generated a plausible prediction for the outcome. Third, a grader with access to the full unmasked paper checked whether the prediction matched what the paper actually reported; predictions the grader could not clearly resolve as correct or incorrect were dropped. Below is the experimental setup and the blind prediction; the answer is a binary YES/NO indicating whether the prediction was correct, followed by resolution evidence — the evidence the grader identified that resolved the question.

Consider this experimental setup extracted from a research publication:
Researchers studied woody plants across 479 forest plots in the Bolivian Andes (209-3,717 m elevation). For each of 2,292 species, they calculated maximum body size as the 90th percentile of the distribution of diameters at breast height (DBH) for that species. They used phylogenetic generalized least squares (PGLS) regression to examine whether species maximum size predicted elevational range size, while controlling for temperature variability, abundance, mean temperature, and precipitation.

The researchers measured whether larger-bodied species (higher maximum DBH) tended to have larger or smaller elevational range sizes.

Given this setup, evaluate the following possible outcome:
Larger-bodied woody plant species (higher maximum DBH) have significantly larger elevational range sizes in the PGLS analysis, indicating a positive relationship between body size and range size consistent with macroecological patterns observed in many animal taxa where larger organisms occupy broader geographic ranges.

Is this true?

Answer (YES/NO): YES